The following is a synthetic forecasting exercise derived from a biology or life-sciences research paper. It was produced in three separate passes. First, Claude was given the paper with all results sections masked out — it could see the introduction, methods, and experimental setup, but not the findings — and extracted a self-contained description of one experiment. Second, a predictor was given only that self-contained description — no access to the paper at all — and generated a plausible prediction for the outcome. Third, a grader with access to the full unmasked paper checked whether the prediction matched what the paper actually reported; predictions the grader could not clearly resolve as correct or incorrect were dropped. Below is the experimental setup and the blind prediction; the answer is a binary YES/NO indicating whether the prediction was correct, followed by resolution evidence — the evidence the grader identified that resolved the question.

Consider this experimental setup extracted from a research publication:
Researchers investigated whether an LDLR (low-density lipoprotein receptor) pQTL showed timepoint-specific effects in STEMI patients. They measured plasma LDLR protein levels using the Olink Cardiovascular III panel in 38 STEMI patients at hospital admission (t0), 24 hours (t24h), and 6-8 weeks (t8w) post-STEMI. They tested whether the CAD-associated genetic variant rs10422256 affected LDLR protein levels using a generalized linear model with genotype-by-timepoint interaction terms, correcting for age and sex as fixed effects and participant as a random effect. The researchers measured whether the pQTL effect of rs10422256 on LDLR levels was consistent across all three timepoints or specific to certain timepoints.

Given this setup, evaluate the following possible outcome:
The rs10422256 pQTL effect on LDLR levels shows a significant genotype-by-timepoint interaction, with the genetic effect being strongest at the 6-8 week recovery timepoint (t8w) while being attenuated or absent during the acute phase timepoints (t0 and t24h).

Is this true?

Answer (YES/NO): NO